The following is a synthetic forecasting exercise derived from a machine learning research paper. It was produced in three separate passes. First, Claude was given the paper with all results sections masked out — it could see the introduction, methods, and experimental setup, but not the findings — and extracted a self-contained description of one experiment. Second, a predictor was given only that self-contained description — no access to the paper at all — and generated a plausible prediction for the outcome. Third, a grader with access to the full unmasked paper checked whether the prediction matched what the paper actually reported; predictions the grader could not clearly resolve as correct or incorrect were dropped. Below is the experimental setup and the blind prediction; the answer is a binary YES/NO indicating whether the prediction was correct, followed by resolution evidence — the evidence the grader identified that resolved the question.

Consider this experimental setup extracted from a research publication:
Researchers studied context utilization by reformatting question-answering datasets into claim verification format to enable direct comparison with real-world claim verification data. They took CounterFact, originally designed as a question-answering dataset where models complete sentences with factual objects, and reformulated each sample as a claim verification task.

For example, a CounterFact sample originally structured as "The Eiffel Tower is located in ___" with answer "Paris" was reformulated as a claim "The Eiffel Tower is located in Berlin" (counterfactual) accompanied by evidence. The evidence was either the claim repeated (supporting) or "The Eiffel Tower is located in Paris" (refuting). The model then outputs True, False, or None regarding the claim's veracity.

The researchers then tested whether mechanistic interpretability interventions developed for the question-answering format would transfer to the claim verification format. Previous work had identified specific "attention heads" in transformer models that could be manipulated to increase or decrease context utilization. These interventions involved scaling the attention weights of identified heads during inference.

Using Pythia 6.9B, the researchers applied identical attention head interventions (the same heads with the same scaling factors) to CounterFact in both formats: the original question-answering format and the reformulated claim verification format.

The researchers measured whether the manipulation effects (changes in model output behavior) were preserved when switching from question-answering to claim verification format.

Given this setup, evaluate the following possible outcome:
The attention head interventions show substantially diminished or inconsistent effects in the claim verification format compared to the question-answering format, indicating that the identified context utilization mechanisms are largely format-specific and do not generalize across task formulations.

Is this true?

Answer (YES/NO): NO